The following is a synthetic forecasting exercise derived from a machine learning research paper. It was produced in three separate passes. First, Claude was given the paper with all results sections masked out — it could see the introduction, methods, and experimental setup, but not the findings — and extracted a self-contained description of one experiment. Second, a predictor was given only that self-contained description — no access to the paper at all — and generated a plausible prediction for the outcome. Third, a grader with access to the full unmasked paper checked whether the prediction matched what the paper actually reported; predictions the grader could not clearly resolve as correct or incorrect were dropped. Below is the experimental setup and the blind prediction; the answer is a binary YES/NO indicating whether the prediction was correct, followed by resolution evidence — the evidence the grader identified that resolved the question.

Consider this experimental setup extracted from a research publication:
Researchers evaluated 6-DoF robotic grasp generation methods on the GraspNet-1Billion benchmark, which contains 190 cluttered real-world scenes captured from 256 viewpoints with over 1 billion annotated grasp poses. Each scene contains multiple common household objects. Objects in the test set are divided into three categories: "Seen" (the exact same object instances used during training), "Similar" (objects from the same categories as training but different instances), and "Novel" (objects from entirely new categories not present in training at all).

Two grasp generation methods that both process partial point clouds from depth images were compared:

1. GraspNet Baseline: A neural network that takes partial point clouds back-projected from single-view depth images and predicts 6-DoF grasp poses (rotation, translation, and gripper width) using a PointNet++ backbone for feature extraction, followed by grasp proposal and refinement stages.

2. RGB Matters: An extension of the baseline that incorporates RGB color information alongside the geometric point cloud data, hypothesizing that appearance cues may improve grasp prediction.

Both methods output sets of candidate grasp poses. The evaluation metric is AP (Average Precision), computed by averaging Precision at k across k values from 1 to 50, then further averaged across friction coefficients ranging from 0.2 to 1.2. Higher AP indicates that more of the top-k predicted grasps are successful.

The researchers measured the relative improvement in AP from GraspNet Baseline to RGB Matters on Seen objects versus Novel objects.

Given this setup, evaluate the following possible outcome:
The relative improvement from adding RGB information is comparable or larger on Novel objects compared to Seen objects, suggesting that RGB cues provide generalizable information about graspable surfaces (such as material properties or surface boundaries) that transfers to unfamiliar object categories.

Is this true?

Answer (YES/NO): YES